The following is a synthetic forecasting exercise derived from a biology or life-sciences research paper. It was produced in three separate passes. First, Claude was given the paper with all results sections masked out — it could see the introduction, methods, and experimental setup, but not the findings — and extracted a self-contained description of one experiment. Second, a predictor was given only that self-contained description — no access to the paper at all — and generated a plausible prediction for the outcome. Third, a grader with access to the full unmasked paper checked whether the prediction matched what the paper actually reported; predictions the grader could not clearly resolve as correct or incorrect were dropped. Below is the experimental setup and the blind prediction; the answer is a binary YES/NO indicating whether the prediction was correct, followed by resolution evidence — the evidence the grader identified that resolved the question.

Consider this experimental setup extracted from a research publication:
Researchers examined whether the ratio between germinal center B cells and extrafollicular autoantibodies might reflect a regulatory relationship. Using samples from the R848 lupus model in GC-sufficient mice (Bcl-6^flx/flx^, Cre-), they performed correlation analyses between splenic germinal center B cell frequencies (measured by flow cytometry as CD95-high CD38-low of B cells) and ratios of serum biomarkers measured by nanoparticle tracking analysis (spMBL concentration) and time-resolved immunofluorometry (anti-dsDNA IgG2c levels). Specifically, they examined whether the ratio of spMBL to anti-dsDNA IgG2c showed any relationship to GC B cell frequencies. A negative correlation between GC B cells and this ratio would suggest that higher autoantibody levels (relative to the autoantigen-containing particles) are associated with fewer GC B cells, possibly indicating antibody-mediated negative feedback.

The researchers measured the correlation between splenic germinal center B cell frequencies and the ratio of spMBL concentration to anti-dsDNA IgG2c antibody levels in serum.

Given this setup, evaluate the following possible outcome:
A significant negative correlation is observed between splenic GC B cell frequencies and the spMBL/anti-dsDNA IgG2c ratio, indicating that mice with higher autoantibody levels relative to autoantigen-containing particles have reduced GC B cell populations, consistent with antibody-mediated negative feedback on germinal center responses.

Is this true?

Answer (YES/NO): YES